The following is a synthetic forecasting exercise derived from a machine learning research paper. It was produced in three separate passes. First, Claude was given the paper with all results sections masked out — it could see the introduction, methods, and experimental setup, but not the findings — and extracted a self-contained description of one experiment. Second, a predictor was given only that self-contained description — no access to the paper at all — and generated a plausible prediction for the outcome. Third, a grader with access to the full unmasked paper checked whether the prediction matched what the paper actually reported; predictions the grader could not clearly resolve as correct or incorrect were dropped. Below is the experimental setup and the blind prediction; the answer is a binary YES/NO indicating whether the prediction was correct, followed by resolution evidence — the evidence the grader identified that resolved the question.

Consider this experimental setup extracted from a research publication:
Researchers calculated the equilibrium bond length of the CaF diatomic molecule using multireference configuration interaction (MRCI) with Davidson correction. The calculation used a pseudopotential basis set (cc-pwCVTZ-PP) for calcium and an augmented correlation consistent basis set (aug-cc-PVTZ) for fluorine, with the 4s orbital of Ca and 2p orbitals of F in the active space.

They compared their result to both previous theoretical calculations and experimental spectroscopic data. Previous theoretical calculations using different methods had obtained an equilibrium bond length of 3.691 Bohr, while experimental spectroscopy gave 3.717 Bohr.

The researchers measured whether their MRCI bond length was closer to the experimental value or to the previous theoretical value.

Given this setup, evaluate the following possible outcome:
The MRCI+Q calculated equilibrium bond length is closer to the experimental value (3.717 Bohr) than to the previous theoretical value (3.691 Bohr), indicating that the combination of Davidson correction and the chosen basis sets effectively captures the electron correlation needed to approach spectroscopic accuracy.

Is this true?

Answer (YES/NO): NO